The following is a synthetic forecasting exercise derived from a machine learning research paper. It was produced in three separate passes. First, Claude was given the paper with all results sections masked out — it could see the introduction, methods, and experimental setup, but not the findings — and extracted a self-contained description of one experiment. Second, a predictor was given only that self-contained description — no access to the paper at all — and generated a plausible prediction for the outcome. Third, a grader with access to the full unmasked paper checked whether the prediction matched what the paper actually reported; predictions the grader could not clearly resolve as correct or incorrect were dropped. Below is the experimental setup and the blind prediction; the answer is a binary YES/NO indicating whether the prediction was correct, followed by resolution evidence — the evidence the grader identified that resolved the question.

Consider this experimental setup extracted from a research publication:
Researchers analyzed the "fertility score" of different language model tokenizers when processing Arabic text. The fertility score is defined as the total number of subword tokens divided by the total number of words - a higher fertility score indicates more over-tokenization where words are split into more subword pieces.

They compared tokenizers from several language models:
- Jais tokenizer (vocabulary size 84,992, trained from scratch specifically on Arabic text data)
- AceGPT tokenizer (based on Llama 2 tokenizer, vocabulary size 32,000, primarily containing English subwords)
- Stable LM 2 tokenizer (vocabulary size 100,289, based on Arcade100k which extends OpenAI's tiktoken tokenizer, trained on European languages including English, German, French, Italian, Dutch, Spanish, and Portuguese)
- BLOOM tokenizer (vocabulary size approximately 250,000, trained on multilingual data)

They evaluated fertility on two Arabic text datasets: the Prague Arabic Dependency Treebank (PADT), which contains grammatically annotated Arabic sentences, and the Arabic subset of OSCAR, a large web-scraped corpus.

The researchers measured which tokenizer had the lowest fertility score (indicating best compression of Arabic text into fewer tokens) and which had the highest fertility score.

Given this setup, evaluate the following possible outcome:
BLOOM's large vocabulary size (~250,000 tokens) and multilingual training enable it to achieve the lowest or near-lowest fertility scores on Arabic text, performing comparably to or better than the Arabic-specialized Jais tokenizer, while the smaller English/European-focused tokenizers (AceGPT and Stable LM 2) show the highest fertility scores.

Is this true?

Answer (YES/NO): NO